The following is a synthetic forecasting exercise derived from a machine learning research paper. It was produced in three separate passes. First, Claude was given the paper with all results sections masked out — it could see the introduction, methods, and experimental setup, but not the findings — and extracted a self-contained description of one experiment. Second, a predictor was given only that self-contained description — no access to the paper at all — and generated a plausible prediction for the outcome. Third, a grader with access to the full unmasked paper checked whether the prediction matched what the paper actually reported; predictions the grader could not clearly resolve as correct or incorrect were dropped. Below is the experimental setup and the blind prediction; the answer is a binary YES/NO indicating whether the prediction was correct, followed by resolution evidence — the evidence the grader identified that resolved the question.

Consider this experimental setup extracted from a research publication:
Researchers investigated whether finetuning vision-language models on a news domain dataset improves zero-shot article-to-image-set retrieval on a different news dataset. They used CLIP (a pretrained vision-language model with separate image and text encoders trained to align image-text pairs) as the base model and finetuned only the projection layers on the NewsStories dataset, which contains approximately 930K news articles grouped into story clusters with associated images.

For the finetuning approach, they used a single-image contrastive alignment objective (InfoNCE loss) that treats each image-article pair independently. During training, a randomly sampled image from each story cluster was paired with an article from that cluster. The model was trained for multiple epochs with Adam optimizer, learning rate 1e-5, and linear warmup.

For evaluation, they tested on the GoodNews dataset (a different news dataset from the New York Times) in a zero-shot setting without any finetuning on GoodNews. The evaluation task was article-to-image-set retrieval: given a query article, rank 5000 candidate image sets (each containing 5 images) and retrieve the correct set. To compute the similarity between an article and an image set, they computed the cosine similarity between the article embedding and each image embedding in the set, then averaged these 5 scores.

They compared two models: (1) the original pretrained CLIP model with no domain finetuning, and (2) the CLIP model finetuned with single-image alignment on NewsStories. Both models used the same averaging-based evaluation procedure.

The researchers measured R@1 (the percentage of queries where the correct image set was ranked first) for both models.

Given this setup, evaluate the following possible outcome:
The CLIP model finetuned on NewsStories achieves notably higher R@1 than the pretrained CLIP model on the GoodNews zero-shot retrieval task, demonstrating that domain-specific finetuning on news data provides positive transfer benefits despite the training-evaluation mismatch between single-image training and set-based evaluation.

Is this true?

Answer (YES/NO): NO